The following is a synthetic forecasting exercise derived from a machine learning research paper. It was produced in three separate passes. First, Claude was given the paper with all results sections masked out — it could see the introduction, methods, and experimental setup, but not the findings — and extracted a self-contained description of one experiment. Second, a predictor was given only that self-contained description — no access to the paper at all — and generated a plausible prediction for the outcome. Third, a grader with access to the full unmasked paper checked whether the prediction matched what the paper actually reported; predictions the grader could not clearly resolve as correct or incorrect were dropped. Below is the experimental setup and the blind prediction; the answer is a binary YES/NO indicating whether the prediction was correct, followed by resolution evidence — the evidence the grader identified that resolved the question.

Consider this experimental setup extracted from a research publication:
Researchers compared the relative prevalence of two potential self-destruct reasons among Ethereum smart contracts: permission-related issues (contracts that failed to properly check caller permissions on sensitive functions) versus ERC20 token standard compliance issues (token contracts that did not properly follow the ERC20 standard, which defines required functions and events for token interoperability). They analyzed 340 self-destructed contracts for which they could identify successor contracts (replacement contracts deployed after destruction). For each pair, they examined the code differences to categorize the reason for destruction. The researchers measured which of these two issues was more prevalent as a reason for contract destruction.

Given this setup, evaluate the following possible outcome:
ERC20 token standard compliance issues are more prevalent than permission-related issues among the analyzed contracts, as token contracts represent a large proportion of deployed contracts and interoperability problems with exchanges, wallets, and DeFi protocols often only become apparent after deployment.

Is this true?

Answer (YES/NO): NO